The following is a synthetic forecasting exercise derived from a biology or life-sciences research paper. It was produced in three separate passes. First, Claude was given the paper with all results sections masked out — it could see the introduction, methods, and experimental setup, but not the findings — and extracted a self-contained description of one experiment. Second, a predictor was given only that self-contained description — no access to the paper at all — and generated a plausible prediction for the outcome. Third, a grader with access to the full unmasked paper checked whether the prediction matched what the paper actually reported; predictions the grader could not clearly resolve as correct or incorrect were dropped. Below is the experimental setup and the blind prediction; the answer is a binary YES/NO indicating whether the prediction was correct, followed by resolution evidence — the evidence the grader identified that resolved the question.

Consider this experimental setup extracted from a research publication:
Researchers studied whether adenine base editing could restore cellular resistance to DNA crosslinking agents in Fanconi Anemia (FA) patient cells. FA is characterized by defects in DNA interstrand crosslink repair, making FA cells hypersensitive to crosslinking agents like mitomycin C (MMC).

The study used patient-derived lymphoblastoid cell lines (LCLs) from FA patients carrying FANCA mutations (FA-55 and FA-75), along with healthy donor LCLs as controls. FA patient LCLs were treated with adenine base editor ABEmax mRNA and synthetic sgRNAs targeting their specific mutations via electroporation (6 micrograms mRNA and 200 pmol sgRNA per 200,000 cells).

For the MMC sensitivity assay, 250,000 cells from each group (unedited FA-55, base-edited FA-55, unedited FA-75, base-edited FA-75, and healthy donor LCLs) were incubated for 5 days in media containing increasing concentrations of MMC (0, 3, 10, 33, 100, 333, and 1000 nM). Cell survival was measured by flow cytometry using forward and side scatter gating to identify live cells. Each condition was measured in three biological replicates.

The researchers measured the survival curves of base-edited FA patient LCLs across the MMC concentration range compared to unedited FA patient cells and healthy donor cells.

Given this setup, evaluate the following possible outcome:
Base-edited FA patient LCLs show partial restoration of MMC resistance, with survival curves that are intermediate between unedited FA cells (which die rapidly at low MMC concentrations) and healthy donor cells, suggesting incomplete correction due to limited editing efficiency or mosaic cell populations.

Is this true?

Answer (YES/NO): NO